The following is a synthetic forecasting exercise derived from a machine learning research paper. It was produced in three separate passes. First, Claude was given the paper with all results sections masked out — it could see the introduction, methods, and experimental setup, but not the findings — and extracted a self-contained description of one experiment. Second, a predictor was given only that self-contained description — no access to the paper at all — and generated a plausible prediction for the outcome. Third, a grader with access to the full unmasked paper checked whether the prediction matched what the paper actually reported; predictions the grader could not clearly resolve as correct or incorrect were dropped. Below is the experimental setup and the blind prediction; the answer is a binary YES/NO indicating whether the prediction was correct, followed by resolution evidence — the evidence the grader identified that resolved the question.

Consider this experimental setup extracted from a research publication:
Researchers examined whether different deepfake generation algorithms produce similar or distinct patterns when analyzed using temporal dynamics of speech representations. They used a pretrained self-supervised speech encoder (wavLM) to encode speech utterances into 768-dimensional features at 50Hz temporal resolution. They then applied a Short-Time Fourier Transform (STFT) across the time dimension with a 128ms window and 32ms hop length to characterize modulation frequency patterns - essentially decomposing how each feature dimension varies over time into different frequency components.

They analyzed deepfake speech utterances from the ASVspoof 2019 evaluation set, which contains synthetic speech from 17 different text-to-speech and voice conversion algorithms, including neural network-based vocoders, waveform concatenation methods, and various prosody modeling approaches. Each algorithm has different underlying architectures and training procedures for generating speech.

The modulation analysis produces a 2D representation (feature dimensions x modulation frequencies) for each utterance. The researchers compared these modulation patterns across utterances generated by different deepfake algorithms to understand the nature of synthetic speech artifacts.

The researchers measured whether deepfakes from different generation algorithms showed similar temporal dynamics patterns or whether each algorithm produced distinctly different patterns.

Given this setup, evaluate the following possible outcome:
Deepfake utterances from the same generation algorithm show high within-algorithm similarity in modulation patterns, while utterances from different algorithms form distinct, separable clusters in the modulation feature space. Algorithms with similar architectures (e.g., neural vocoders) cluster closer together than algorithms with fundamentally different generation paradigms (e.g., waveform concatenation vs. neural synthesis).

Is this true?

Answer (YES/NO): NO